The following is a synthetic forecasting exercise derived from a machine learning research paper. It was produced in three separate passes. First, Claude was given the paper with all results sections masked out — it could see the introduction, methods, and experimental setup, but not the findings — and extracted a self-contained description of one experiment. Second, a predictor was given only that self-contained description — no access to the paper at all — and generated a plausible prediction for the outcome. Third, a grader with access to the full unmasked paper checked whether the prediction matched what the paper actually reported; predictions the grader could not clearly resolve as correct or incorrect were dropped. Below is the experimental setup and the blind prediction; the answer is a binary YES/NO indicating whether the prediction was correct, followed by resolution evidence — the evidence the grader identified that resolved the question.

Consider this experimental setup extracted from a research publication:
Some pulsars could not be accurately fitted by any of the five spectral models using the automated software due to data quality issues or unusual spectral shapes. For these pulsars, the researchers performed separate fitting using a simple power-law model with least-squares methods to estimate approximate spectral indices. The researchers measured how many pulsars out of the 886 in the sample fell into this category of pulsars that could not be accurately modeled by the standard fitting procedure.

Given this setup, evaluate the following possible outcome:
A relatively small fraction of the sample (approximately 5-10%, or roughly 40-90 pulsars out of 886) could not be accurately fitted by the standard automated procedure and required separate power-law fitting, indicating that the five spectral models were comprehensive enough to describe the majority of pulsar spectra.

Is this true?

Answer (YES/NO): YES